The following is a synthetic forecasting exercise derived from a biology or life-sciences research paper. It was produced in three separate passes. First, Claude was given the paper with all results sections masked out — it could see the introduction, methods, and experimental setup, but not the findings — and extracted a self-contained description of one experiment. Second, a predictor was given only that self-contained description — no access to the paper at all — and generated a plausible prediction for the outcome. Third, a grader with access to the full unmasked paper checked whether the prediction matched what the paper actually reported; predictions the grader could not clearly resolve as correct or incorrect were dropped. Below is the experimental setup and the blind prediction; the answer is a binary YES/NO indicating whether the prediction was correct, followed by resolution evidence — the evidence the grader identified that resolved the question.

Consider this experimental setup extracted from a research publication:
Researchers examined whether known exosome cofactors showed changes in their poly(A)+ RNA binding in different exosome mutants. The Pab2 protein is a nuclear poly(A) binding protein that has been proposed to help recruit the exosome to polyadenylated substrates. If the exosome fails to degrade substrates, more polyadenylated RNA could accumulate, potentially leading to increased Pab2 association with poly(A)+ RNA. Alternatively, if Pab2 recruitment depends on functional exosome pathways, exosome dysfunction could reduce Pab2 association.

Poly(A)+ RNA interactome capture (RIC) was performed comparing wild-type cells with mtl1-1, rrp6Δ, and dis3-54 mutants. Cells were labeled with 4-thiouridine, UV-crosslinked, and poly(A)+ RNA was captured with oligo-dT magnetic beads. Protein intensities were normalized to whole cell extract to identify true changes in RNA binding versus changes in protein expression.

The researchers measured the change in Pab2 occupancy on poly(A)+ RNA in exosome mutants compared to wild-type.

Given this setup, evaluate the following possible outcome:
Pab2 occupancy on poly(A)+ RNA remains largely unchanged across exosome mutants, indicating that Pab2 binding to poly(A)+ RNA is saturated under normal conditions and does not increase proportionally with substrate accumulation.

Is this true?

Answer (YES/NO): NO